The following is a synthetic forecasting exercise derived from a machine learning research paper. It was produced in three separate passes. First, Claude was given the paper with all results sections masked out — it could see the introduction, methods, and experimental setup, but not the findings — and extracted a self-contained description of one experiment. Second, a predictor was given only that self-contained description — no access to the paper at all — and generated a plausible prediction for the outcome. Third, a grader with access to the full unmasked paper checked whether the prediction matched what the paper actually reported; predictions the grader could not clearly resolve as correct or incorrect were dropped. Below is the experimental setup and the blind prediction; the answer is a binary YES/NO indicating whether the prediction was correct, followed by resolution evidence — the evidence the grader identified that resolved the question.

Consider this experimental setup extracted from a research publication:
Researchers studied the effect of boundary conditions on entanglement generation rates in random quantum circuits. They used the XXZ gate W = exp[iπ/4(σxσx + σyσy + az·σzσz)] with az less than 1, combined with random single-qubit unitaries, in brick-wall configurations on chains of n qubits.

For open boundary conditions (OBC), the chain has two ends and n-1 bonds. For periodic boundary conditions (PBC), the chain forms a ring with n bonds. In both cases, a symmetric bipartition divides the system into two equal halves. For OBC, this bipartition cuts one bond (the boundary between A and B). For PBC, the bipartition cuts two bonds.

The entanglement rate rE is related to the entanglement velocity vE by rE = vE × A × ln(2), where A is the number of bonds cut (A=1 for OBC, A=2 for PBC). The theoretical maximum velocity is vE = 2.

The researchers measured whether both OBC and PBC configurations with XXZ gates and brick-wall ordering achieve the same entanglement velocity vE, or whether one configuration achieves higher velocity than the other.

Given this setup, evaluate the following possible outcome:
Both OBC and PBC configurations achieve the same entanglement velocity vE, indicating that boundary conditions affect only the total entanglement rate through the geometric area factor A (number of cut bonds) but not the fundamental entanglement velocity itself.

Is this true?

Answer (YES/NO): YES